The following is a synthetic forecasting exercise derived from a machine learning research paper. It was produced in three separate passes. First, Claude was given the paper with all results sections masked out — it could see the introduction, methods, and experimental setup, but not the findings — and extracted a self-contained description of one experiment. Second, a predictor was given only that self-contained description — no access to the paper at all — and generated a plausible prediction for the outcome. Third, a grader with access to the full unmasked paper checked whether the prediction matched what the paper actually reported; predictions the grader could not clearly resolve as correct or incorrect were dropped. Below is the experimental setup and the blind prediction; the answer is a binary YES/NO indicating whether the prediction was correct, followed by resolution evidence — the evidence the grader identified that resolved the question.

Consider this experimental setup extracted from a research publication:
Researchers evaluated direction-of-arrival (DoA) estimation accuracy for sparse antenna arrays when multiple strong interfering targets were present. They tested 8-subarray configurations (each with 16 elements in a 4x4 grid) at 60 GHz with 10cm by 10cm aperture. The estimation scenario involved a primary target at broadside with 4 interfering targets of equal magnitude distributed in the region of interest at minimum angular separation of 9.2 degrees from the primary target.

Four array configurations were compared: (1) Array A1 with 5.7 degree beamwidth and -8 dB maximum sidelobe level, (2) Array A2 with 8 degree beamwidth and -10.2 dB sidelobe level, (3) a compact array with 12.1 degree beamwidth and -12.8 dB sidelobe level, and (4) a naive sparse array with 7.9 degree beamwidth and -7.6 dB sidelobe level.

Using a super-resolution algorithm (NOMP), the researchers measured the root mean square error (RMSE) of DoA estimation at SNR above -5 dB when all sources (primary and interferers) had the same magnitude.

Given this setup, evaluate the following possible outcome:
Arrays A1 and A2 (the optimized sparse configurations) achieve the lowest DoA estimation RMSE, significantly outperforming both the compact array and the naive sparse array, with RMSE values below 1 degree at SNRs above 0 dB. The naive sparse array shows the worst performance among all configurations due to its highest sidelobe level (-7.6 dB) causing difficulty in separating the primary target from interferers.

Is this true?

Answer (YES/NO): NO